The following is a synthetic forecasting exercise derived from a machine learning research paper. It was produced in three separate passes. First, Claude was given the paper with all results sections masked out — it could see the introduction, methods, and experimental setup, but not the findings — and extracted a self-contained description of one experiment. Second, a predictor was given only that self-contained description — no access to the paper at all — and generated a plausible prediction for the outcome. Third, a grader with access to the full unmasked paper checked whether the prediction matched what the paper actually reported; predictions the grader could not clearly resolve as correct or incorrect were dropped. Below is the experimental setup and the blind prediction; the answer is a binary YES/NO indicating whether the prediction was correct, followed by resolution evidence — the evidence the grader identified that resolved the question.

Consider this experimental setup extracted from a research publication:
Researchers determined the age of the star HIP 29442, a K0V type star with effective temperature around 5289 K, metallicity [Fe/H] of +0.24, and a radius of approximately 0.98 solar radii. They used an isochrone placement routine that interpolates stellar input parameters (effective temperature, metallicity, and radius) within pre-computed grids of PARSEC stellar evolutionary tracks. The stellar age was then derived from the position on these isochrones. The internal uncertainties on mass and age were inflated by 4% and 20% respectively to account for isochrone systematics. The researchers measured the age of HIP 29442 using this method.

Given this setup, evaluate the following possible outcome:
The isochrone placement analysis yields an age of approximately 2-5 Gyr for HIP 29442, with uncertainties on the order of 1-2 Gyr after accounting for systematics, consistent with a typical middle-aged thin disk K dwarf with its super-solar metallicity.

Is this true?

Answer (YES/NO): NO